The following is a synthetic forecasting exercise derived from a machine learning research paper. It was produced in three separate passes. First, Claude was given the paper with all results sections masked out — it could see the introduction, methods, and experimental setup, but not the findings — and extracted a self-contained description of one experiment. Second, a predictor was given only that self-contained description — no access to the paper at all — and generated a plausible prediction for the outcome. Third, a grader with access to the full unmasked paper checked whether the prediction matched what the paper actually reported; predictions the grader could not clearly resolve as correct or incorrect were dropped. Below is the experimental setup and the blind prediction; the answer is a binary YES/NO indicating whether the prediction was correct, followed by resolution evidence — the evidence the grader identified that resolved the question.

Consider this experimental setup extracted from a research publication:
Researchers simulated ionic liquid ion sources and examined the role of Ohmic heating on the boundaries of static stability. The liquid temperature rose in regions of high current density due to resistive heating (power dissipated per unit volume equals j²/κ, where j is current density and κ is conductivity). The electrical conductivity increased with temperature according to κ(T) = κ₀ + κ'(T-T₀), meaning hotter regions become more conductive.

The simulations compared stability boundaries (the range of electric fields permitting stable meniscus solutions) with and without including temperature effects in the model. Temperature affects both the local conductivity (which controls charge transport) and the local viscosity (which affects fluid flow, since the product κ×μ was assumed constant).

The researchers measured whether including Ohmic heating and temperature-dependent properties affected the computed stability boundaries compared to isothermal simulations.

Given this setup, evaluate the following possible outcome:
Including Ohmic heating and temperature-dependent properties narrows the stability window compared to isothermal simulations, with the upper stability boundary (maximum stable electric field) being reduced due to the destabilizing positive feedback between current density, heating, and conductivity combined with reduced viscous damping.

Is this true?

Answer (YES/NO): NO